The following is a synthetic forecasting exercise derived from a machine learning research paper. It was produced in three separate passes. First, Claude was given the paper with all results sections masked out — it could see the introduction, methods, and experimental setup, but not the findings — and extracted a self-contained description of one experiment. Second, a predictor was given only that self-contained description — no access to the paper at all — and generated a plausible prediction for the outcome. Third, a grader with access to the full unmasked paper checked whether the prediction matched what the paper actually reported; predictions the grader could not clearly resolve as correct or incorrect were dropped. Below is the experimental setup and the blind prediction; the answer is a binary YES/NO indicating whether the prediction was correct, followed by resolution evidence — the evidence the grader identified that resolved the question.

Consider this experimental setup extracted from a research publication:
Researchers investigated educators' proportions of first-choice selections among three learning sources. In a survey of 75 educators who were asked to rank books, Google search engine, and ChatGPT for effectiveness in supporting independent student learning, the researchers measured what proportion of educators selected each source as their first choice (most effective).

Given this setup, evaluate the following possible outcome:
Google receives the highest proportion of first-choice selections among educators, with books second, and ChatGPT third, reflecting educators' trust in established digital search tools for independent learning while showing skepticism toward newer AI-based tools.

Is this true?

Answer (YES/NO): NO